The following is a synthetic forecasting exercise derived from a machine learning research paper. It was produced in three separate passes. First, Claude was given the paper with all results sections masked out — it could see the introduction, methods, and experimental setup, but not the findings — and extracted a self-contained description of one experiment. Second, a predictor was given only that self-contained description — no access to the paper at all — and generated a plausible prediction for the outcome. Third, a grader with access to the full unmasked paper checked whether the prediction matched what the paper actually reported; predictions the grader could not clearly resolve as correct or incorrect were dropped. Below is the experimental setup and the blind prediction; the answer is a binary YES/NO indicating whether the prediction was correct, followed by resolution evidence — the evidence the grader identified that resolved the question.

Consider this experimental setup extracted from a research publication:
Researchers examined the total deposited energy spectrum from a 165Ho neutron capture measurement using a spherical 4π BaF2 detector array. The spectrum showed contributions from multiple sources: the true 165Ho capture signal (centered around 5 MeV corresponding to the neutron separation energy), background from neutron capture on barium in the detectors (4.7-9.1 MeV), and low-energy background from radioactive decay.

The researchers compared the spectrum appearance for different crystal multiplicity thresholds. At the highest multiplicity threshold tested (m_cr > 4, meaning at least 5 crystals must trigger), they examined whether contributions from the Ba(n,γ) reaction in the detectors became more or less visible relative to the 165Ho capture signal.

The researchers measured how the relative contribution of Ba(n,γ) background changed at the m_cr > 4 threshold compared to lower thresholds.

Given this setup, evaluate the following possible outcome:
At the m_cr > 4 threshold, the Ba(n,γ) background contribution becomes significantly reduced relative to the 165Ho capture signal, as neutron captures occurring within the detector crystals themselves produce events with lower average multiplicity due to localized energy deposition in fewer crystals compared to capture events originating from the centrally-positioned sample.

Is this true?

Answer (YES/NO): NO